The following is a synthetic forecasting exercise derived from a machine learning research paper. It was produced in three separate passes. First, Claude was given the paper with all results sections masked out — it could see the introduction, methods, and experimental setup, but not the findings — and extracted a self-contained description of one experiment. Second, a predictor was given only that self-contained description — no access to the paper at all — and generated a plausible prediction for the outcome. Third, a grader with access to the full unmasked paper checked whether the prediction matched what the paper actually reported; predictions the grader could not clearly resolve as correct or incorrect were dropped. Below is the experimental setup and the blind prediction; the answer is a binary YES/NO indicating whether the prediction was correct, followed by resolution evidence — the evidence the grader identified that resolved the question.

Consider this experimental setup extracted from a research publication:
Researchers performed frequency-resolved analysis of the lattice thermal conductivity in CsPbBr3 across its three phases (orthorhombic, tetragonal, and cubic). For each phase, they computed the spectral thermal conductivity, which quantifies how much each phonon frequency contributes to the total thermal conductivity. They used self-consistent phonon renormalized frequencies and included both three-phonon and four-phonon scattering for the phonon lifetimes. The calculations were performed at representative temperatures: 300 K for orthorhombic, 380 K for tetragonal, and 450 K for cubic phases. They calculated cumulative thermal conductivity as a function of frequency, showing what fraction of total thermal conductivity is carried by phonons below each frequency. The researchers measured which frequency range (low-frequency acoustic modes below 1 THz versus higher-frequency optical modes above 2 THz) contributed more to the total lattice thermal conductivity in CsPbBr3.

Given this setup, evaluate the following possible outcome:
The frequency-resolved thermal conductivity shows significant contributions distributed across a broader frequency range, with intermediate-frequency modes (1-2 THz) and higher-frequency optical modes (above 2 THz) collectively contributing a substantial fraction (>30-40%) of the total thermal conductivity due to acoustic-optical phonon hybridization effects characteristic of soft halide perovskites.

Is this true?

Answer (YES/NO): NO